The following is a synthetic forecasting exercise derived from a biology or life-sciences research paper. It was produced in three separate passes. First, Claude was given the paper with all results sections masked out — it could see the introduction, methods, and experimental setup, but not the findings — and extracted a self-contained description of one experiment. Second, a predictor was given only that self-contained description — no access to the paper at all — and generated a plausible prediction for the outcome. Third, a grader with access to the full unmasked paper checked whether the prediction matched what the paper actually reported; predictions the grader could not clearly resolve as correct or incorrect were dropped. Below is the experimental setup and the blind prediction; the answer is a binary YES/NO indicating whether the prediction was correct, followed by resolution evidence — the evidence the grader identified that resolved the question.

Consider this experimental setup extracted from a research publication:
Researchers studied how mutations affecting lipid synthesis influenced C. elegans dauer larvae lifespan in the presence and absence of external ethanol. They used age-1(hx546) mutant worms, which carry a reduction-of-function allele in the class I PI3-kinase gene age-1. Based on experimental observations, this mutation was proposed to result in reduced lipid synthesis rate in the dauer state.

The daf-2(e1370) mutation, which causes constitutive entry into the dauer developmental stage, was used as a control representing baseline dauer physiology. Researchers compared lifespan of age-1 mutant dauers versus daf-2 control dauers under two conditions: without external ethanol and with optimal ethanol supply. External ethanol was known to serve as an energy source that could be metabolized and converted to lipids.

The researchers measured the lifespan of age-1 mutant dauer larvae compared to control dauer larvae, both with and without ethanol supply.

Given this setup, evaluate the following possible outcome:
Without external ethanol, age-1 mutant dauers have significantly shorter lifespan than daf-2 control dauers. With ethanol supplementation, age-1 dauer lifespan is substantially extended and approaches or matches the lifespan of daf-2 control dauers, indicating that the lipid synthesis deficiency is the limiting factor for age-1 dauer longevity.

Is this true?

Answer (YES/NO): NO